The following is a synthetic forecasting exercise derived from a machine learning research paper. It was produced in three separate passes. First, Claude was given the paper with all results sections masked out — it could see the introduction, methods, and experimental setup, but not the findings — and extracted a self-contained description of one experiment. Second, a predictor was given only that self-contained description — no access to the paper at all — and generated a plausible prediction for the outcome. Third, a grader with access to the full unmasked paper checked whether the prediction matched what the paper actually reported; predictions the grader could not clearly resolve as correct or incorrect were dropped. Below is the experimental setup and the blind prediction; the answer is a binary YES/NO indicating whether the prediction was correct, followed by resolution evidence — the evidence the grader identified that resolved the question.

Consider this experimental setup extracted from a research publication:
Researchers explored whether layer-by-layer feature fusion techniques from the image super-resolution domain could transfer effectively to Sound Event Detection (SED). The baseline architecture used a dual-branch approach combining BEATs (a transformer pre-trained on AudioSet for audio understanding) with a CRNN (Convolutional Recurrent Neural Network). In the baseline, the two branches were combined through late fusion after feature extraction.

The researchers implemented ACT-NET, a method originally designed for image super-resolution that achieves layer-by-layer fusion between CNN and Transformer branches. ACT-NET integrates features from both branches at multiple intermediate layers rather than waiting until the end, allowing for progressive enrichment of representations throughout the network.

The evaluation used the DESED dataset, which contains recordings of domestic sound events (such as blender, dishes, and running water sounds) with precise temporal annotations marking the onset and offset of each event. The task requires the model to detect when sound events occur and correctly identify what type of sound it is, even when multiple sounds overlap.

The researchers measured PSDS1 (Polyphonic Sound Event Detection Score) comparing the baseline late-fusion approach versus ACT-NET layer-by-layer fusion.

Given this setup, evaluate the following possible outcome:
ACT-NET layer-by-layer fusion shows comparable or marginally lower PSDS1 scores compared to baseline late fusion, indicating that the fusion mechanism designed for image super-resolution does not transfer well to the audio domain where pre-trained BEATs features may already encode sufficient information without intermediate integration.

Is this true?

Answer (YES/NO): NO